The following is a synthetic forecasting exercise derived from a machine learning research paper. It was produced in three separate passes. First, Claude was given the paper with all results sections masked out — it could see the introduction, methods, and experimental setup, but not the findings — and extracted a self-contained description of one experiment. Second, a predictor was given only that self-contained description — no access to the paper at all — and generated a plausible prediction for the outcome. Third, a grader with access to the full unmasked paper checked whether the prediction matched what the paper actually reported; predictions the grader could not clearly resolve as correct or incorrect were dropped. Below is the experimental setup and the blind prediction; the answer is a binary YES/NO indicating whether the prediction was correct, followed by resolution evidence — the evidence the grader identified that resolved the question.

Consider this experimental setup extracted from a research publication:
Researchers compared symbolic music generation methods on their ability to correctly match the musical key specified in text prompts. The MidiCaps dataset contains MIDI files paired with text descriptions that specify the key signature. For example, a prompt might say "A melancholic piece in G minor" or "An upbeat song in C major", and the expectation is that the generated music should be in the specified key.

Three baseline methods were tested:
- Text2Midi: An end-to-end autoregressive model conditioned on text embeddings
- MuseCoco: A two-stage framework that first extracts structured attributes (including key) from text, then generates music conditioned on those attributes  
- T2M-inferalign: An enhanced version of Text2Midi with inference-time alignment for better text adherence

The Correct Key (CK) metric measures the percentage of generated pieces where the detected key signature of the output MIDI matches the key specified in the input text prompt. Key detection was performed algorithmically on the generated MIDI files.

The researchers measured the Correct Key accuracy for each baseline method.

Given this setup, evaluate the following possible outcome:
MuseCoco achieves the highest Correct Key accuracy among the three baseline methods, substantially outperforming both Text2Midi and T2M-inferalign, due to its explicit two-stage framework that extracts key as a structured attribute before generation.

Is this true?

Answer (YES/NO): NO